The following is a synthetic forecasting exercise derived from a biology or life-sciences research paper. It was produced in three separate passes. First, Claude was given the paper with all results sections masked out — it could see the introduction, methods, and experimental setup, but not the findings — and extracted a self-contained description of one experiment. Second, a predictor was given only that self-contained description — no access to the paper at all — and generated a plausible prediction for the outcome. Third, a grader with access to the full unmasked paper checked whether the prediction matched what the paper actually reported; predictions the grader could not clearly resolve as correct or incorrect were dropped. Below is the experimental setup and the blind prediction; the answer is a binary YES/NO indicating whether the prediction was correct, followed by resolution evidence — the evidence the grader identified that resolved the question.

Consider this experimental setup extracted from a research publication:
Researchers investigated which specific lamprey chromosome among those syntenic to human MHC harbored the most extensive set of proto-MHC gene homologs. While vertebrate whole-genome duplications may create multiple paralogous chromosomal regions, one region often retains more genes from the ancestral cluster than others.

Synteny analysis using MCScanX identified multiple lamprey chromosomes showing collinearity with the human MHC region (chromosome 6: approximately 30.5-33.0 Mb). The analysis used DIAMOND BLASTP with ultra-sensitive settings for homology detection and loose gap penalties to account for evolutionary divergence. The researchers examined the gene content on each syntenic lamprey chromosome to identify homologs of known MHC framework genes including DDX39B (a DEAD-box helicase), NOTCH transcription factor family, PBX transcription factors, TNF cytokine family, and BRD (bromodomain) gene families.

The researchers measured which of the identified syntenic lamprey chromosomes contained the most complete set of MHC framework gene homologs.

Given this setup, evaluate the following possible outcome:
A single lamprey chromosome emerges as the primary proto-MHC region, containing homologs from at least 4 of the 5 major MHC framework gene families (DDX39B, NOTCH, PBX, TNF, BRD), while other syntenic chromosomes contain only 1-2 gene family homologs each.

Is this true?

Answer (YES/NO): YES